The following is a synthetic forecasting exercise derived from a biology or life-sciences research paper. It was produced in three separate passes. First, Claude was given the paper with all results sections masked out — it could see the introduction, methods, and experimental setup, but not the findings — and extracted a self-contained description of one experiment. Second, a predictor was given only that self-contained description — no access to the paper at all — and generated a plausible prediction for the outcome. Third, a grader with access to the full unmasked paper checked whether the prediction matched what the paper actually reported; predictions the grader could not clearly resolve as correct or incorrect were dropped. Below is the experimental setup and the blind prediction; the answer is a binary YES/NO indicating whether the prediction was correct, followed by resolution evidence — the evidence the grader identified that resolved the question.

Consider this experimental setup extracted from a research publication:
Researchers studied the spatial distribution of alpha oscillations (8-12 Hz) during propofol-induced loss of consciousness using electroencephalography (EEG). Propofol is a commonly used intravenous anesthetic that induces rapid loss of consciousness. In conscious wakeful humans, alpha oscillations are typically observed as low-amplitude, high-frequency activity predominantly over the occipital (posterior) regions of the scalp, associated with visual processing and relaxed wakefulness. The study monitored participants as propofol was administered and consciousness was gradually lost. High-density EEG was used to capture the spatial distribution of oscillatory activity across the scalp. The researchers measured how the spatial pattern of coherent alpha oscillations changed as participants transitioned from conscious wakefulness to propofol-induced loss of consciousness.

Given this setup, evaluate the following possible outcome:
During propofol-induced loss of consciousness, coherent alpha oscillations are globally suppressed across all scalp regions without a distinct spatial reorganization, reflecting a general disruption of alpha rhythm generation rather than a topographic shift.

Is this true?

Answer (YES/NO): NO